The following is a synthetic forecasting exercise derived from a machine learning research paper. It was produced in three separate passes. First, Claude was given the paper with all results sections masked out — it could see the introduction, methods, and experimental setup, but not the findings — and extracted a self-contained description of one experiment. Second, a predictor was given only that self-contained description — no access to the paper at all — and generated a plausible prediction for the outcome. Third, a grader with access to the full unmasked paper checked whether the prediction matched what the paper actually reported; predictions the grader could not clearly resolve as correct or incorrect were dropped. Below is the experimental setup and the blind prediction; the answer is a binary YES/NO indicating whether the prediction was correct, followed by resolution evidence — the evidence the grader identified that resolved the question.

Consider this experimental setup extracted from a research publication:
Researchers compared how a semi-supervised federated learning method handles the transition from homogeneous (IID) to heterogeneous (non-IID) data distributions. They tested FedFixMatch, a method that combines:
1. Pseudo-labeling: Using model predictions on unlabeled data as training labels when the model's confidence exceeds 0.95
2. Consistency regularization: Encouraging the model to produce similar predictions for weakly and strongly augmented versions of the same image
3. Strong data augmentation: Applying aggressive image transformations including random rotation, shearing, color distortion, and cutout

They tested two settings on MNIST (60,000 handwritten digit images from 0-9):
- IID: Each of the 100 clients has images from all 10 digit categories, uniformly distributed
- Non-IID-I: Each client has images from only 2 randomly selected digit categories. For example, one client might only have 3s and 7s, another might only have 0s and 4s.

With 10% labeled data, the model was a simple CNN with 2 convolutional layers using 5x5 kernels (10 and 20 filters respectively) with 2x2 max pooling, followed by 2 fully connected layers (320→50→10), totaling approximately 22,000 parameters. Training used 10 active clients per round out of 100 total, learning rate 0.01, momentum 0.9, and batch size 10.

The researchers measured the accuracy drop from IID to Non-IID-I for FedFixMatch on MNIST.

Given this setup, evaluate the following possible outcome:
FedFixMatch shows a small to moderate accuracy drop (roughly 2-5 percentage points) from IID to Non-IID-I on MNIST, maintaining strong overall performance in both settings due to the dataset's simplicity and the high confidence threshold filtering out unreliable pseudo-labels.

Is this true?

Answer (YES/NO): NO